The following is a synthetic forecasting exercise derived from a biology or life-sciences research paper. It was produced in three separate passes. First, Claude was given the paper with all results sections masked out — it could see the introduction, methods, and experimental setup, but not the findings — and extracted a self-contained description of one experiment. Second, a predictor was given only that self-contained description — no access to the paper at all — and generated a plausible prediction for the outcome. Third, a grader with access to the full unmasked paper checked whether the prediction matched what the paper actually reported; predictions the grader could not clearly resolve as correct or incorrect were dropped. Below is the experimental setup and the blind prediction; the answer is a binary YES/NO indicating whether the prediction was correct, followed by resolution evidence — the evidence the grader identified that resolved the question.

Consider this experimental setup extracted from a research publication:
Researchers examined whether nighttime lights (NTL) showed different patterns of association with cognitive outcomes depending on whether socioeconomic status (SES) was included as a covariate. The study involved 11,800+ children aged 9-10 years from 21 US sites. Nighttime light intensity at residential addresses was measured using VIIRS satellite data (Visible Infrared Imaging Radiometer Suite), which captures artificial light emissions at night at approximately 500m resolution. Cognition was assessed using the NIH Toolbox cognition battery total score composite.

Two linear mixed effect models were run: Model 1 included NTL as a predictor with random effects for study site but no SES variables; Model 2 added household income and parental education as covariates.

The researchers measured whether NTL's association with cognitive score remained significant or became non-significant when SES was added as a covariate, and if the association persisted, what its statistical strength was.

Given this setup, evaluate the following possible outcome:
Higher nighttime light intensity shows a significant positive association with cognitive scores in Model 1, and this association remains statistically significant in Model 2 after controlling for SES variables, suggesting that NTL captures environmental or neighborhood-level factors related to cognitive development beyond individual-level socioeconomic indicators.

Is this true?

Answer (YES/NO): NO